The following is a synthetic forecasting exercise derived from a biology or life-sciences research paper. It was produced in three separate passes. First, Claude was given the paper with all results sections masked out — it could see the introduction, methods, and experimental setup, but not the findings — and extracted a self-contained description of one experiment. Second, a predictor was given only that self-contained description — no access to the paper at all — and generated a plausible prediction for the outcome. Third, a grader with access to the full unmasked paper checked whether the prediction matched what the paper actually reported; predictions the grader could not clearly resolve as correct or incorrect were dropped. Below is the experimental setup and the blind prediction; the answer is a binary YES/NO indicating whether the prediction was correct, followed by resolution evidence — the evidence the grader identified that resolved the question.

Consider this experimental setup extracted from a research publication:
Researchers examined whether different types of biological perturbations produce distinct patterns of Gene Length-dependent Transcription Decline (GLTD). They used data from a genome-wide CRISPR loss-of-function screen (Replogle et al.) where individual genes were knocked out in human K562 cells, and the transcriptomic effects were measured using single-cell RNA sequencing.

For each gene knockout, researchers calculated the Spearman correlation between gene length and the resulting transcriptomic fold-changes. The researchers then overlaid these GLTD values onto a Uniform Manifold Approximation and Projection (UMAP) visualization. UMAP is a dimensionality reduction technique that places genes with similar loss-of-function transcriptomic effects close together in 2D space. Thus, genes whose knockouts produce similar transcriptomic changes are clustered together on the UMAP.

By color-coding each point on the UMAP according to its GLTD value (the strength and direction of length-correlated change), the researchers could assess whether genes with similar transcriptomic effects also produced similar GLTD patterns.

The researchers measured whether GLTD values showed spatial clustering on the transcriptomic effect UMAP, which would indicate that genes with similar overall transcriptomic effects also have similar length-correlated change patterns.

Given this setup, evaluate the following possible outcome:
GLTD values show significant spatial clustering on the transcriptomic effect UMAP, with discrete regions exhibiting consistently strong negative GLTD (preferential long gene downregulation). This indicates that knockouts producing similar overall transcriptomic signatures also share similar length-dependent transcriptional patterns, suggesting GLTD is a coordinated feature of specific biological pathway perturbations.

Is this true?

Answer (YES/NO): YES